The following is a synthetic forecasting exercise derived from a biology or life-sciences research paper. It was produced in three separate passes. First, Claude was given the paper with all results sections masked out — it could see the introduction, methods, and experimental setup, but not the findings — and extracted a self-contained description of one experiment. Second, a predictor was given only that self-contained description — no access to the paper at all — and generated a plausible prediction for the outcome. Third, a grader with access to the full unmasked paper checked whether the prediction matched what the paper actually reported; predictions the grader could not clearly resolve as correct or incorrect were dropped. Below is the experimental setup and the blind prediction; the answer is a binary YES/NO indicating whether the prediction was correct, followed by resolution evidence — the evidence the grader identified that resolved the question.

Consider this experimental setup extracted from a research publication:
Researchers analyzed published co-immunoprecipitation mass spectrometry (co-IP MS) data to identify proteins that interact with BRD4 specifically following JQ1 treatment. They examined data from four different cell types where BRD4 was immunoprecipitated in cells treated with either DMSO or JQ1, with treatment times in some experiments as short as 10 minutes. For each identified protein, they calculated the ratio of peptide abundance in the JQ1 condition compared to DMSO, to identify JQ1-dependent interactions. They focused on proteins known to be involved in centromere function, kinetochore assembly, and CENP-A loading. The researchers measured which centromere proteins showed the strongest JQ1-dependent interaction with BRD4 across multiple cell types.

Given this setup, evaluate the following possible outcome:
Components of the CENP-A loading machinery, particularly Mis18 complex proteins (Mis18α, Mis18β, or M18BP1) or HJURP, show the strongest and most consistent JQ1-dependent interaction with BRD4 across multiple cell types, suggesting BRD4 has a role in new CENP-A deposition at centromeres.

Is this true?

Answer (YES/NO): NO